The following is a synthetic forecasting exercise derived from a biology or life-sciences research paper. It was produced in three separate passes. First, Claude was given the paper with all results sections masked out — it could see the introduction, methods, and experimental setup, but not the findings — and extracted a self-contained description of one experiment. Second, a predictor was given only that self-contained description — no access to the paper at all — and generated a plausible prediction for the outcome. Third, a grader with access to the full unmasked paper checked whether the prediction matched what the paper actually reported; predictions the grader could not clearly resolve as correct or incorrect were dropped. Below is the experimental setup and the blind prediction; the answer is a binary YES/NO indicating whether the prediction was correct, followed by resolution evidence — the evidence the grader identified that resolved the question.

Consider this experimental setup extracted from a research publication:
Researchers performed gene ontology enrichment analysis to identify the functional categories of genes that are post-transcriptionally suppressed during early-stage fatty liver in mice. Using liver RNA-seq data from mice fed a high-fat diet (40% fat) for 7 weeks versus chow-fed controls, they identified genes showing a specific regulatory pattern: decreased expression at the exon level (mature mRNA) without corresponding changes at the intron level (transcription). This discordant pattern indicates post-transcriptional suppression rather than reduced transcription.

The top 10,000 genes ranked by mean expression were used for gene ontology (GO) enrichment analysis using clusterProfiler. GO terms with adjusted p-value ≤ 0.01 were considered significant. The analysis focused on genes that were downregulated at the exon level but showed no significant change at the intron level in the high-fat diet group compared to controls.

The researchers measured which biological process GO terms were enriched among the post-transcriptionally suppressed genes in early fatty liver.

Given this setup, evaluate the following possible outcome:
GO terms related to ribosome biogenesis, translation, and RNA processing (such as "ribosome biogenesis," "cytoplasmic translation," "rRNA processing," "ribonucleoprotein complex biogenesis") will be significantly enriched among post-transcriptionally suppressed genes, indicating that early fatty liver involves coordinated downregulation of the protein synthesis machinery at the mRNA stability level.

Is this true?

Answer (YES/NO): NO